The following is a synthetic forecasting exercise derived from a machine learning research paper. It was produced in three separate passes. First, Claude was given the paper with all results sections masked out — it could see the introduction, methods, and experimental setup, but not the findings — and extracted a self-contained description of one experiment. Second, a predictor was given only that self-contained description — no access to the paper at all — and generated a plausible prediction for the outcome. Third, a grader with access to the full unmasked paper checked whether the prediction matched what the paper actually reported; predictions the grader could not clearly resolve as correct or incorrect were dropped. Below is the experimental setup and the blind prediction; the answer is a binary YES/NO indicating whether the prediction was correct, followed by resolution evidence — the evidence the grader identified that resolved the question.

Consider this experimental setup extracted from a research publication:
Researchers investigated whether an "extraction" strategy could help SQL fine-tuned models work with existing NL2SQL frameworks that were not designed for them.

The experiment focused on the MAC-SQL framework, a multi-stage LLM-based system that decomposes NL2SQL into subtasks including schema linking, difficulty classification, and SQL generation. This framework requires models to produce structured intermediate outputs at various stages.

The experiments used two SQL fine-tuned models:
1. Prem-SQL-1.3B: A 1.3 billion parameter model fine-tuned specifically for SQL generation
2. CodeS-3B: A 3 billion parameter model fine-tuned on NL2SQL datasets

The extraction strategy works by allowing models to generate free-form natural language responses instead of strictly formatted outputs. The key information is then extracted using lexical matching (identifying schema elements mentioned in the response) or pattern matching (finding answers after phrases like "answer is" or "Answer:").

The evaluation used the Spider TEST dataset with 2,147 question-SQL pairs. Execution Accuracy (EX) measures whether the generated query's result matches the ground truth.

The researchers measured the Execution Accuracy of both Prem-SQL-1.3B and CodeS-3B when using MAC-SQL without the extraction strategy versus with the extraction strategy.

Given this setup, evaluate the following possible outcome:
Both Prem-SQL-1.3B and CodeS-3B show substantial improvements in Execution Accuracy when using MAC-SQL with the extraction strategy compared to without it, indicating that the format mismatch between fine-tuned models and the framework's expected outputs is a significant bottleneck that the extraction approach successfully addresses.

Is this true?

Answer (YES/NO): YES